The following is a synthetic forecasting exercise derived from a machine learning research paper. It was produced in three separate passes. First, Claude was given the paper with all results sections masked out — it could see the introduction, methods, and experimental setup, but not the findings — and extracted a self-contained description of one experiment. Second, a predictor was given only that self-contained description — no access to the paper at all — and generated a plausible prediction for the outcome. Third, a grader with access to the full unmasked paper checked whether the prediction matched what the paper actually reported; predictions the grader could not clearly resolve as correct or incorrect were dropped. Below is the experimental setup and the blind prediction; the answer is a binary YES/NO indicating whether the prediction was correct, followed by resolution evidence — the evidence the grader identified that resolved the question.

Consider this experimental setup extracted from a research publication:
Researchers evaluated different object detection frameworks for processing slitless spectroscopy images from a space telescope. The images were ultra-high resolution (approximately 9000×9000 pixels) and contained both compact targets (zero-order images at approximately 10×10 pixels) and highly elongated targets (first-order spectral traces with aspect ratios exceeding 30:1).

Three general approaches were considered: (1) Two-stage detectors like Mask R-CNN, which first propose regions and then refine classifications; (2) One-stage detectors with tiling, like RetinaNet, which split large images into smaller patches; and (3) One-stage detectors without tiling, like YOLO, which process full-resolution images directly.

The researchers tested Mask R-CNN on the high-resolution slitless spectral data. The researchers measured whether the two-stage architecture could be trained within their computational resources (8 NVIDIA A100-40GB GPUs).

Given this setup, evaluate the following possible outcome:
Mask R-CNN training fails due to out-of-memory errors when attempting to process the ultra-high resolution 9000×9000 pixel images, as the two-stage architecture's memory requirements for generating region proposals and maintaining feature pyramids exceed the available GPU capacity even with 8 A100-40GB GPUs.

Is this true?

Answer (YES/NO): YES